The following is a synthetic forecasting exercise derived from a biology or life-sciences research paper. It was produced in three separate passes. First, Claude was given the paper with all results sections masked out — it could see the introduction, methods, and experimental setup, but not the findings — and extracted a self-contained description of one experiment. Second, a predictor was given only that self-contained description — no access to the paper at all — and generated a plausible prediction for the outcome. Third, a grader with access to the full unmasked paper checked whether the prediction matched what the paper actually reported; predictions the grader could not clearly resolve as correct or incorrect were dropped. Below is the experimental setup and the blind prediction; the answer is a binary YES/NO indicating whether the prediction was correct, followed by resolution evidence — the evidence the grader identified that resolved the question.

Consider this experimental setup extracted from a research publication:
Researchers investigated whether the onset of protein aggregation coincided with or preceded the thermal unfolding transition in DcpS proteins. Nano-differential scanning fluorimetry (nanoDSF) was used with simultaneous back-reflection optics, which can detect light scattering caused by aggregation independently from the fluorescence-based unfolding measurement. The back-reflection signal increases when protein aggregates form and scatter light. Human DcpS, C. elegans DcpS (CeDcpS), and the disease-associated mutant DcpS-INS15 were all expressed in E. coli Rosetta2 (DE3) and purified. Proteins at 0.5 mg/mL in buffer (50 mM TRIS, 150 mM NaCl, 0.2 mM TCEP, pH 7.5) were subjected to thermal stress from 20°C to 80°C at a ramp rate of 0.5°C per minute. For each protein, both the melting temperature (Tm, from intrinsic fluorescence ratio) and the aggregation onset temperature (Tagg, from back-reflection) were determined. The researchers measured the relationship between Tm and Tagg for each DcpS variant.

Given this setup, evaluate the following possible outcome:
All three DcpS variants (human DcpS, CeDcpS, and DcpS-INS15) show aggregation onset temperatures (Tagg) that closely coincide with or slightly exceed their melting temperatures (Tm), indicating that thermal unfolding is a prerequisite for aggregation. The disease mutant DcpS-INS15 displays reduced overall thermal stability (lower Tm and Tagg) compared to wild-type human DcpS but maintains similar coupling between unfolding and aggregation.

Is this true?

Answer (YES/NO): YES